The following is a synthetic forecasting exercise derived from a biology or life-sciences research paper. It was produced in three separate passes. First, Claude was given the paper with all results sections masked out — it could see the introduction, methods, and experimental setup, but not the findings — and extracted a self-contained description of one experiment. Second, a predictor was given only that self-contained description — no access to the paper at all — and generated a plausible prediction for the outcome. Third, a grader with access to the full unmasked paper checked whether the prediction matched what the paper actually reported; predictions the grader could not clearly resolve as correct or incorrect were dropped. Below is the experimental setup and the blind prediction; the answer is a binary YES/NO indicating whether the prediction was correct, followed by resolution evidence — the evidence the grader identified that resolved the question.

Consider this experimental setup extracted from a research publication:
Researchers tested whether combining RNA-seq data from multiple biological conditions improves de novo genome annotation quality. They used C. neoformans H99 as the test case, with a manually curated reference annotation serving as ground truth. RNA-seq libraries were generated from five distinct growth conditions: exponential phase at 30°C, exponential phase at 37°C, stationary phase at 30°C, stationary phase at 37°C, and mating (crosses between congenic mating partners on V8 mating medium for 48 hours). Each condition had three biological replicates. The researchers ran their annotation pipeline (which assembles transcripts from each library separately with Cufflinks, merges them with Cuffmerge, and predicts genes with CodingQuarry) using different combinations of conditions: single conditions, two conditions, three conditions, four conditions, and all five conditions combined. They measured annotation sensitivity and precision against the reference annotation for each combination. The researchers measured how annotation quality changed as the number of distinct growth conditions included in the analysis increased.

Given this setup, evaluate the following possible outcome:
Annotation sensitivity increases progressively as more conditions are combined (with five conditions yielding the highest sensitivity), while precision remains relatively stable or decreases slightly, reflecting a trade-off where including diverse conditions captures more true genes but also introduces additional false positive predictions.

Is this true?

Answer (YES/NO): YES